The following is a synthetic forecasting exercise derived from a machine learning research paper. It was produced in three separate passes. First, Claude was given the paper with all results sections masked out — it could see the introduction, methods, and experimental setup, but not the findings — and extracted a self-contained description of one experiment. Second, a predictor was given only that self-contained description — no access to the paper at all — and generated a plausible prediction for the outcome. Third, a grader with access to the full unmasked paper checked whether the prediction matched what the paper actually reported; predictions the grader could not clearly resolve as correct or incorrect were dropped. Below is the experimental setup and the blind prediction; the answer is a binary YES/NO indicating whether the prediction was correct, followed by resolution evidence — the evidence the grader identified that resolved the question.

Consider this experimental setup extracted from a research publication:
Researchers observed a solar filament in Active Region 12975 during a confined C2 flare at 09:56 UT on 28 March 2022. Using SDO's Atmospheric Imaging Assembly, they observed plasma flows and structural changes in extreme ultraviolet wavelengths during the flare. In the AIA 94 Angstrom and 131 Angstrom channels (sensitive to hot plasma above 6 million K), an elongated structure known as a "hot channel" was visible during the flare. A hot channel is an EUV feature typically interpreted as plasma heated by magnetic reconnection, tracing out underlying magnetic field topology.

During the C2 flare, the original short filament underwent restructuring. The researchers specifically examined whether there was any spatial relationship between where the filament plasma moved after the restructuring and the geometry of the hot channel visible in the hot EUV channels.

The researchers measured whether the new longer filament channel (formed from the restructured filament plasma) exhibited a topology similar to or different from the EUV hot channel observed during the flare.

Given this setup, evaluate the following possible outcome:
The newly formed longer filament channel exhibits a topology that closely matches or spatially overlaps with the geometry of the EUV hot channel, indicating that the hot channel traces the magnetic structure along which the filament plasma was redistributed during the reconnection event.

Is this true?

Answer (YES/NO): YES